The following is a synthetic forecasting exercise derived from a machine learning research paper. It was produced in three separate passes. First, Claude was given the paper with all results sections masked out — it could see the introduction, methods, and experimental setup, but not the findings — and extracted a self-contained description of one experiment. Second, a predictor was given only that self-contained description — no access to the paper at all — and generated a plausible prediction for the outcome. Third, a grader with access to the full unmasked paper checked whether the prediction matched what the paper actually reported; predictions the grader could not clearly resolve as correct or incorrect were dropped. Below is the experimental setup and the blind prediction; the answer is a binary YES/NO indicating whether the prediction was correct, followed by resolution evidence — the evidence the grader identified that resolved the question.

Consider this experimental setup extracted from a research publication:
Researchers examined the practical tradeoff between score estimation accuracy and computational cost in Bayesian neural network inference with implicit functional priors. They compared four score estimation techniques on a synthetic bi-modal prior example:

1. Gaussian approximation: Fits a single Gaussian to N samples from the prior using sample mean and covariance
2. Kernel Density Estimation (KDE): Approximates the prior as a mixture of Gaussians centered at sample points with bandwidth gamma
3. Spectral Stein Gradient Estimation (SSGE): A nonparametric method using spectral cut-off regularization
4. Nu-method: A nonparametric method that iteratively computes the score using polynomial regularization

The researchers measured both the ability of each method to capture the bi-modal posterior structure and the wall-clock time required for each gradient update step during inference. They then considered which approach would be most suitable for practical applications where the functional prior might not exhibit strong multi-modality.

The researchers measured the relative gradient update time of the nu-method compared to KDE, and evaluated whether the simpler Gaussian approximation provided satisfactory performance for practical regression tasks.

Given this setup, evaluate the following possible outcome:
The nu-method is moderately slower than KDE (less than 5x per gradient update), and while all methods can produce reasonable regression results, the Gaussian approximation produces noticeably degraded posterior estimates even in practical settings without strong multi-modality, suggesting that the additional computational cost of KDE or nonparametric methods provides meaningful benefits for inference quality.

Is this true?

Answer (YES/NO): NO